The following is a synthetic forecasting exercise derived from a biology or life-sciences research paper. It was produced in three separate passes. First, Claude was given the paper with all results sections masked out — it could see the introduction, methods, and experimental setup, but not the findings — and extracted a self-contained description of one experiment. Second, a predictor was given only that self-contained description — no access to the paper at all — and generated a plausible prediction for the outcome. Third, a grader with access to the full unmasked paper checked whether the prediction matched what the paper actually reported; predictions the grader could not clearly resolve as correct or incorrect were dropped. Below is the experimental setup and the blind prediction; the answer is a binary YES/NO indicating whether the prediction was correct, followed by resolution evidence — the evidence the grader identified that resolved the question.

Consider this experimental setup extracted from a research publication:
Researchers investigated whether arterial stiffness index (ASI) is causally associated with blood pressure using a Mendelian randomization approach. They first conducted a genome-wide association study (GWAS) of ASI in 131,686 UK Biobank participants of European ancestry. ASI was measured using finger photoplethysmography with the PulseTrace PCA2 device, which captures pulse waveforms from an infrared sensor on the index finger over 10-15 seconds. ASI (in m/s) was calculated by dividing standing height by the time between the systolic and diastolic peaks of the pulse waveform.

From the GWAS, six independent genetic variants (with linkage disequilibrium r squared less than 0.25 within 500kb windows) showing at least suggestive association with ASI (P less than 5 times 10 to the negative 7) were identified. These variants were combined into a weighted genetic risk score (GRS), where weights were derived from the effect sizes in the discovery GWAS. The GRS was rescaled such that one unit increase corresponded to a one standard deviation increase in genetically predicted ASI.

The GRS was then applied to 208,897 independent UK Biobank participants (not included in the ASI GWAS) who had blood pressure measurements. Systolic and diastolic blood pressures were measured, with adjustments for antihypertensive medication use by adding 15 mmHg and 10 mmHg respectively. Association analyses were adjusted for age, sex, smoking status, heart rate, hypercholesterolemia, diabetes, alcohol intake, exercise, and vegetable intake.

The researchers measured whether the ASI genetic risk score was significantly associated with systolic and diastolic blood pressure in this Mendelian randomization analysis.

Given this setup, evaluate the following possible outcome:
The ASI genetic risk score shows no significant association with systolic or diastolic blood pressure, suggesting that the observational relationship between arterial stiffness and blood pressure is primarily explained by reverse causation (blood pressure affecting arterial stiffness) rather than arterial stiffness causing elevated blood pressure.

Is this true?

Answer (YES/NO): NO